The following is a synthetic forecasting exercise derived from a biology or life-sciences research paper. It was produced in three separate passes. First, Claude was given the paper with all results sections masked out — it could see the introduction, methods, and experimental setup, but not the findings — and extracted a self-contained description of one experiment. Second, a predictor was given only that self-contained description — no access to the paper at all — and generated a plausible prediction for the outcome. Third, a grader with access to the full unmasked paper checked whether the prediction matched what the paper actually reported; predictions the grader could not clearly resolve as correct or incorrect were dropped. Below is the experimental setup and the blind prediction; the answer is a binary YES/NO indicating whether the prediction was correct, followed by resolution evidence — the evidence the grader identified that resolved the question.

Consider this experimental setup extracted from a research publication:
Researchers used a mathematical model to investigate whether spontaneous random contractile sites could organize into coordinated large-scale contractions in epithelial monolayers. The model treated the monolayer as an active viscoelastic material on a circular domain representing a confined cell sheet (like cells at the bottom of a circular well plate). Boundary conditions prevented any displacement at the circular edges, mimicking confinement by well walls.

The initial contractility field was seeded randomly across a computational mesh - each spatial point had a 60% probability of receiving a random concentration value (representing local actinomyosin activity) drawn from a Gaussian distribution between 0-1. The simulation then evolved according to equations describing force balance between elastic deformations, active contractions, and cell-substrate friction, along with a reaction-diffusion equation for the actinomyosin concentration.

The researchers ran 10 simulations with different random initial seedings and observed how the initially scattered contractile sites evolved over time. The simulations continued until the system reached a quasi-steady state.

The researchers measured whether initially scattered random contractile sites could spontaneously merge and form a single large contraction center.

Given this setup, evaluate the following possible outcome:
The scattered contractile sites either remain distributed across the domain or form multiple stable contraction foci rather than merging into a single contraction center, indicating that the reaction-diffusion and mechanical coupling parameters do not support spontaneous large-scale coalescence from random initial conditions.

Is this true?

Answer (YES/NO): NO